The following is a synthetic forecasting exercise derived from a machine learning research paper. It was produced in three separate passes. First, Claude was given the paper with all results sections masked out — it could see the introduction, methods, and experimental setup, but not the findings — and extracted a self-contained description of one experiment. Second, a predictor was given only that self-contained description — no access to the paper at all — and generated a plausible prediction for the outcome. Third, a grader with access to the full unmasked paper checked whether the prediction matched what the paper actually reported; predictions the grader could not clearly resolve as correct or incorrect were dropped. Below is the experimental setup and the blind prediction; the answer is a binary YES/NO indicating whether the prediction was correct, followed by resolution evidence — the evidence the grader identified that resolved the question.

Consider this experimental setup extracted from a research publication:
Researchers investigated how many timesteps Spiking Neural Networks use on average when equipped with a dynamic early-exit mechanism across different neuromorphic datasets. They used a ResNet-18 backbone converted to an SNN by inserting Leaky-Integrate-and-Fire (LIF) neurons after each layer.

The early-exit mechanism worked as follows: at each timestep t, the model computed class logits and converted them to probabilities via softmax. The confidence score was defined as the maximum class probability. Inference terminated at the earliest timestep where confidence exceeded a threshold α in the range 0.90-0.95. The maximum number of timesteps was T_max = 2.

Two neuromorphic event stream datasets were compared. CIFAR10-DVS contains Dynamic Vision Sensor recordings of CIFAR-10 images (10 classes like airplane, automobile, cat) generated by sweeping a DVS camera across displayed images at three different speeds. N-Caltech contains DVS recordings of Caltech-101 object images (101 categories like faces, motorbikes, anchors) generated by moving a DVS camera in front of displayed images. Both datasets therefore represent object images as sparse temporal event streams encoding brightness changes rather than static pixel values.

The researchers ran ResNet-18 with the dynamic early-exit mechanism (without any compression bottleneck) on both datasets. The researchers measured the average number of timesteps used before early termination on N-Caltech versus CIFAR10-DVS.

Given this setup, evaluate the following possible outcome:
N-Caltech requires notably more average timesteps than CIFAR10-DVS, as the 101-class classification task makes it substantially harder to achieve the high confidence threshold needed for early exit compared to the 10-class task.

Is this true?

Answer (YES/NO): NO